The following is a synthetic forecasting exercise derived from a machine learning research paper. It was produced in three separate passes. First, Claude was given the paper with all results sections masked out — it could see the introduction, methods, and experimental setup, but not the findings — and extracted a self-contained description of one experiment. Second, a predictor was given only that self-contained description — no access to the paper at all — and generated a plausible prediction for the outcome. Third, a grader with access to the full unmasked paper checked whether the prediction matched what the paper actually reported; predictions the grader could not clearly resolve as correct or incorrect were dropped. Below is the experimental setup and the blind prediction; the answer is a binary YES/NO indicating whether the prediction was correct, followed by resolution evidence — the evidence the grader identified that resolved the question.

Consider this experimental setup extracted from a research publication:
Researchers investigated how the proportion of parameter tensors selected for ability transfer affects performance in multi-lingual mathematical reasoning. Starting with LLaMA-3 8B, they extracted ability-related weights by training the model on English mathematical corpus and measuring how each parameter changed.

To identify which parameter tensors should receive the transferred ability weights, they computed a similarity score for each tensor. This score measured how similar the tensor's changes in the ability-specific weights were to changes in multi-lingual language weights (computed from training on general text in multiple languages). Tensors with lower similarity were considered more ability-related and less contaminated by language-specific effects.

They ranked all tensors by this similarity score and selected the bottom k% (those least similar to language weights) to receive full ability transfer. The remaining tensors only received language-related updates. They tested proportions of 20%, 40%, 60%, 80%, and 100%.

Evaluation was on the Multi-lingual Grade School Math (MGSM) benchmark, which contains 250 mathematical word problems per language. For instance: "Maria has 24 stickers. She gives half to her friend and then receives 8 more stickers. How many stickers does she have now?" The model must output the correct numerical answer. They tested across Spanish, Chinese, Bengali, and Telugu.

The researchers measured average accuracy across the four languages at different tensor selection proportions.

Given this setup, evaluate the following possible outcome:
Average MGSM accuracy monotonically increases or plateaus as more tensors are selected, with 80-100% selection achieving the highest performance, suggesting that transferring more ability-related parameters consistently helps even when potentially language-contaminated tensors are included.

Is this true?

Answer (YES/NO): NO